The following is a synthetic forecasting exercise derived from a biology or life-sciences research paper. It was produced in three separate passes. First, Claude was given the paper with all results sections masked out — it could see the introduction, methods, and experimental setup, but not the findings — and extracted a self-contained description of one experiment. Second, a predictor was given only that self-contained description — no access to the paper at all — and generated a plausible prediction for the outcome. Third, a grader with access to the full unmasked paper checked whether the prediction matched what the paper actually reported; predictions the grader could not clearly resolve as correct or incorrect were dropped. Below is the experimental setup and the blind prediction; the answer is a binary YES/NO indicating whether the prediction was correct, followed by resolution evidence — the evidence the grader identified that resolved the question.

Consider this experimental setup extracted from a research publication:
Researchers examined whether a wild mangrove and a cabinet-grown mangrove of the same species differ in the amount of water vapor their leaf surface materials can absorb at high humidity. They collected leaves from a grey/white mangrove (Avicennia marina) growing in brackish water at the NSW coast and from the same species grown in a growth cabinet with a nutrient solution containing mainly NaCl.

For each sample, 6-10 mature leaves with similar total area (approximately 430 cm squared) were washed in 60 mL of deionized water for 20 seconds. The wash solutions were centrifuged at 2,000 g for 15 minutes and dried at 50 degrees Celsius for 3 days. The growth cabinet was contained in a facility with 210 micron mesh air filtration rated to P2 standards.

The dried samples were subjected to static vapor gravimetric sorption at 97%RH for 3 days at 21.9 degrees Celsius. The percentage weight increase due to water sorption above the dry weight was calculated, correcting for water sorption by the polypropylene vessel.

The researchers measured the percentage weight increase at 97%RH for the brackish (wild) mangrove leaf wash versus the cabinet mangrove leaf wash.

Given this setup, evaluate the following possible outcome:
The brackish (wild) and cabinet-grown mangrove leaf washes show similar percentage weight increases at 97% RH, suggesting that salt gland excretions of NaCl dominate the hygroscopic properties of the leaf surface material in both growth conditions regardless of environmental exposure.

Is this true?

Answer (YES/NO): YES